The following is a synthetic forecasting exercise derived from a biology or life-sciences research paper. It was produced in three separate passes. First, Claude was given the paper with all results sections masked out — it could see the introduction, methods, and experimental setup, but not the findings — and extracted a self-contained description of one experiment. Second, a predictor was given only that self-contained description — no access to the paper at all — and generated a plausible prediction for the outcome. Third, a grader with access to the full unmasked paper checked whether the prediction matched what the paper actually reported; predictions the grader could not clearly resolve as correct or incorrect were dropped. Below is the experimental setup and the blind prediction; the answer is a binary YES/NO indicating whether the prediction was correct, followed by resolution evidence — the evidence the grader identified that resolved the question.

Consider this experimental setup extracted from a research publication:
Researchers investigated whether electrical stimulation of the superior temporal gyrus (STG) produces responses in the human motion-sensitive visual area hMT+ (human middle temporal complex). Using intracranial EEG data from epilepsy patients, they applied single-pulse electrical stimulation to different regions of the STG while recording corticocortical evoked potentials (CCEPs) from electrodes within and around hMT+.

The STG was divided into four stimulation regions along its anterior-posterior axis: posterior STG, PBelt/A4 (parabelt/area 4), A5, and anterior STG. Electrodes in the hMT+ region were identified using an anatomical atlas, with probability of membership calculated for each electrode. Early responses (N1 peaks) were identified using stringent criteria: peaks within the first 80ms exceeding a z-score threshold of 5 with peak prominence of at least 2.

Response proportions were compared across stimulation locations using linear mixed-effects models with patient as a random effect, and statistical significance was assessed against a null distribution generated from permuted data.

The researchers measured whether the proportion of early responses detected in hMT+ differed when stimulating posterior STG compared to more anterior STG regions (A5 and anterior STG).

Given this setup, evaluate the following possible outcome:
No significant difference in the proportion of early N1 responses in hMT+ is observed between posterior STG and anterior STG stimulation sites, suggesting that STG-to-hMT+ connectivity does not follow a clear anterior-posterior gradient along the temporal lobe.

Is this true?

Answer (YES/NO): NO